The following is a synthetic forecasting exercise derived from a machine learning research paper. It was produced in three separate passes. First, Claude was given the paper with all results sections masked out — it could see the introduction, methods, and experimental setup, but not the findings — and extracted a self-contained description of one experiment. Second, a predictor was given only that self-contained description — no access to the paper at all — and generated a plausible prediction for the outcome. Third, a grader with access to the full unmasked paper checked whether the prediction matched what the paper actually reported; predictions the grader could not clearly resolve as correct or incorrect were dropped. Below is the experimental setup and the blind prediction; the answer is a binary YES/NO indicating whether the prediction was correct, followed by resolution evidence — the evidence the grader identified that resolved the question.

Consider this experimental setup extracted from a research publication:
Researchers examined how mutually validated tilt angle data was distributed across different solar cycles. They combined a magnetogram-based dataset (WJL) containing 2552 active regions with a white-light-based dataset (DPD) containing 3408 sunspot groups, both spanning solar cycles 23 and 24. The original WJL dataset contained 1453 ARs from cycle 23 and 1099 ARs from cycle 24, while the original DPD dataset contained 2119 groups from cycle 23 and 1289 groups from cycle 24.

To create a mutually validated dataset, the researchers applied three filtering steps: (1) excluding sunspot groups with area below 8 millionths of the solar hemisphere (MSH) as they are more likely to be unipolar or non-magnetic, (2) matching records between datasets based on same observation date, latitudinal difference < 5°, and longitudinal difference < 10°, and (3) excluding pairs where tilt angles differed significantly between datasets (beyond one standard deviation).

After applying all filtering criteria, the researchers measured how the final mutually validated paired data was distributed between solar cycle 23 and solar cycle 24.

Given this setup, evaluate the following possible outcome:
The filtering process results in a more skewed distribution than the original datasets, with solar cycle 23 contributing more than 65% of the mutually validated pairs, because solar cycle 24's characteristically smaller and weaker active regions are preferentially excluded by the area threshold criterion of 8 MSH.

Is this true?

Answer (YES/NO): NO